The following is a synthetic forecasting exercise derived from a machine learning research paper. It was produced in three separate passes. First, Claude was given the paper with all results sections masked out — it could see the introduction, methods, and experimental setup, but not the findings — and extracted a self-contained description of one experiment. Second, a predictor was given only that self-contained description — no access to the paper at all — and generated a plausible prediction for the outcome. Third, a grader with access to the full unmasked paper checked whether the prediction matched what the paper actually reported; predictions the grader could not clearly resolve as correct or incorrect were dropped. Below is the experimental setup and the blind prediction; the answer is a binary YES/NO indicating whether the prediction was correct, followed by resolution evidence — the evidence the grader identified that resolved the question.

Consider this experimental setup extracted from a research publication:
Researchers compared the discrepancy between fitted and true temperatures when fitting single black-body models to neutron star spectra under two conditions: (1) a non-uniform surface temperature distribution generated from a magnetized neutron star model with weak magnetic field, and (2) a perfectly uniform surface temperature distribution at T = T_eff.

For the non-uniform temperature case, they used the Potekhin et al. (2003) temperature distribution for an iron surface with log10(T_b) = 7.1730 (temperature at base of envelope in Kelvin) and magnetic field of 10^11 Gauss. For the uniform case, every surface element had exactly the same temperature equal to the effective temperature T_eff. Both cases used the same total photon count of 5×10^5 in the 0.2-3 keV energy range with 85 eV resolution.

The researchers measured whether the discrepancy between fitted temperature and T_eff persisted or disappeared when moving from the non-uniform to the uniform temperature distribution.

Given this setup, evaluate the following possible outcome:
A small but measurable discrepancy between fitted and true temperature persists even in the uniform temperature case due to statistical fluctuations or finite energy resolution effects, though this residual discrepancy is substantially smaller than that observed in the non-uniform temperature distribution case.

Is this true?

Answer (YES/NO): NO